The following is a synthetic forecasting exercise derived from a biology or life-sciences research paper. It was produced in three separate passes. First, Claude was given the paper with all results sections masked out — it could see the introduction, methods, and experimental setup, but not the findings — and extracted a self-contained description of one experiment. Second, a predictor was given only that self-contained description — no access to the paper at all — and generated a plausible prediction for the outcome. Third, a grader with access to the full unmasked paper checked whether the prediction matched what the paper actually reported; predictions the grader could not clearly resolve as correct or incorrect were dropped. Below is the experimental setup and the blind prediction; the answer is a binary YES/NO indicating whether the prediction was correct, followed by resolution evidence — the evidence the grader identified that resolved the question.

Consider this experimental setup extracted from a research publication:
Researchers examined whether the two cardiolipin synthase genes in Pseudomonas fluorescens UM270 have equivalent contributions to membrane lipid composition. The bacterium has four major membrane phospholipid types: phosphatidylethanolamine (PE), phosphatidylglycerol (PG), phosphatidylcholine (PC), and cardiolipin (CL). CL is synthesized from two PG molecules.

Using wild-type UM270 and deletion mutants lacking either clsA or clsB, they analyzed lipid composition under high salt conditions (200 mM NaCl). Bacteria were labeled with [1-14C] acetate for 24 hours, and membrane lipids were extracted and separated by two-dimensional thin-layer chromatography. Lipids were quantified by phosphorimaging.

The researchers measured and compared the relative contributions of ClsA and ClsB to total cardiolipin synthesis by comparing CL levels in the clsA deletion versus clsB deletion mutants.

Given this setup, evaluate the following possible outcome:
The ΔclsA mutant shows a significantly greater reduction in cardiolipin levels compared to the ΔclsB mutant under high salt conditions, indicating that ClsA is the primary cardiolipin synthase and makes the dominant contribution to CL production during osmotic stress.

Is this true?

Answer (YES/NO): NO